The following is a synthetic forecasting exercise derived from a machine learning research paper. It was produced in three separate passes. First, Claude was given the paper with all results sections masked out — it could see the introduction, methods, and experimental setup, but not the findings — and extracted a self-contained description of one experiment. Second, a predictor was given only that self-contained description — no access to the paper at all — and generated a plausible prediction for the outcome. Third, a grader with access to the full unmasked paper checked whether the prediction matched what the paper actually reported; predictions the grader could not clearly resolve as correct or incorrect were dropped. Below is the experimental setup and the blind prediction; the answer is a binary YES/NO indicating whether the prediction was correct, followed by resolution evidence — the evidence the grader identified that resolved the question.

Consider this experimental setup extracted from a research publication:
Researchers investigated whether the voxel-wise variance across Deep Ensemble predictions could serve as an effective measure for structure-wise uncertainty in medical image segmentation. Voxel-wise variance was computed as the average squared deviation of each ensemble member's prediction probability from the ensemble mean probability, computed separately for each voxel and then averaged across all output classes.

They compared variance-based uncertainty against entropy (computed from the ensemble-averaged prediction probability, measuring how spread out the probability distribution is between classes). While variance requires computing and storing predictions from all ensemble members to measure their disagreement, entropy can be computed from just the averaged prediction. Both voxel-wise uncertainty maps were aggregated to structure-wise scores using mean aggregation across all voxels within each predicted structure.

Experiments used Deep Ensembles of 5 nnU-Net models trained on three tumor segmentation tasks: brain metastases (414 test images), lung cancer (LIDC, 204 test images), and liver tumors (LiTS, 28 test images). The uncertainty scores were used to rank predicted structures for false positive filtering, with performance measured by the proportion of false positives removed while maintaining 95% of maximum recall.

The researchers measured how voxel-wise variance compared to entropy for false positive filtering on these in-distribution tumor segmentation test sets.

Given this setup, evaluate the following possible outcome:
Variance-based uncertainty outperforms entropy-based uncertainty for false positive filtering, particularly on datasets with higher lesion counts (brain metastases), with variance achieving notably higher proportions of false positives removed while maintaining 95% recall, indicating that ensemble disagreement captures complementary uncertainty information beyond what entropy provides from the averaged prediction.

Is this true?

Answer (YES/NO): NO